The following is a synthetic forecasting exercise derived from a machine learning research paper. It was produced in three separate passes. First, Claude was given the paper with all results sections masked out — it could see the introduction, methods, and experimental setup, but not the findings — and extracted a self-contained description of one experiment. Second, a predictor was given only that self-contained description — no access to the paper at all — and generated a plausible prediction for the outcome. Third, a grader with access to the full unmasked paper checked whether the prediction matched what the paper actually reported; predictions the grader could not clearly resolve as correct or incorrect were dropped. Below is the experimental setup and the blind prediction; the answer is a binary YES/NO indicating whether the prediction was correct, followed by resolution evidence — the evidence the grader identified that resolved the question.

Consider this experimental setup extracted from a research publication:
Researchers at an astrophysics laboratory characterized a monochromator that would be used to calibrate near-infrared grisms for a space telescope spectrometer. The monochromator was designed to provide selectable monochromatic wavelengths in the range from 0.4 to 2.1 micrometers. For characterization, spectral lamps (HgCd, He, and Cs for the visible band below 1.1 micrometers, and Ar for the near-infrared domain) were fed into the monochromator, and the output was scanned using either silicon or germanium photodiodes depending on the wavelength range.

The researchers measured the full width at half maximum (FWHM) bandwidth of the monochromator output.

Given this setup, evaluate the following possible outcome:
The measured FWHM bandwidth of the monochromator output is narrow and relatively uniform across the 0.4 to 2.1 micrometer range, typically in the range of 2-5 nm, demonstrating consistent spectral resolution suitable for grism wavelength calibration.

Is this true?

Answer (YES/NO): NO